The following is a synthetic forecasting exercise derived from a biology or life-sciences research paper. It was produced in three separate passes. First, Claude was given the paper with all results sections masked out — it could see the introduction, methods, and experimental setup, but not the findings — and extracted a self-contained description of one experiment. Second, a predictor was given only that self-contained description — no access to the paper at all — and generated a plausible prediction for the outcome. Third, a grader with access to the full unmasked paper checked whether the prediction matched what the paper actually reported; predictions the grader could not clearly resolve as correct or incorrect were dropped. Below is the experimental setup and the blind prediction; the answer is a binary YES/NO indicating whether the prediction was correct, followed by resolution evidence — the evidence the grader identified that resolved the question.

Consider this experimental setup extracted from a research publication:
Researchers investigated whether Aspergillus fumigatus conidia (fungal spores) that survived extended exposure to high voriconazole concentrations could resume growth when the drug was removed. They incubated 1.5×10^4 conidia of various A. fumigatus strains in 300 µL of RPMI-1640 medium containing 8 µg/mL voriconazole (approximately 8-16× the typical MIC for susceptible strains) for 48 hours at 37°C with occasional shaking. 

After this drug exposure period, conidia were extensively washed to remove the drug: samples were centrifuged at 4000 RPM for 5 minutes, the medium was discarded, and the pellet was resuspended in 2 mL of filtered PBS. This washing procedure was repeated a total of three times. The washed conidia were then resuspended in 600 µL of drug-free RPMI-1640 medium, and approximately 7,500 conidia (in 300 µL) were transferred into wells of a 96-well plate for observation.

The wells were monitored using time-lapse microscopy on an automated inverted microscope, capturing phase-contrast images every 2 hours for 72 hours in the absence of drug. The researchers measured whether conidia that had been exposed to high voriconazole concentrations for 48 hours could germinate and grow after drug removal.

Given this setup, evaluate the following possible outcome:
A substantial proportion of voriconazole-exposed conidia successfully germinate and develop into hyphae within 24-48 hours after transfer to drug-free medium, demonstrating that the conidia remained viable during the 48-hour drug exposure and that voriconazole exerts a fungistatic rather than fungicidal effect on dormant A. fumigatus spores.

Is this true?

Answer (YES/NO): NO